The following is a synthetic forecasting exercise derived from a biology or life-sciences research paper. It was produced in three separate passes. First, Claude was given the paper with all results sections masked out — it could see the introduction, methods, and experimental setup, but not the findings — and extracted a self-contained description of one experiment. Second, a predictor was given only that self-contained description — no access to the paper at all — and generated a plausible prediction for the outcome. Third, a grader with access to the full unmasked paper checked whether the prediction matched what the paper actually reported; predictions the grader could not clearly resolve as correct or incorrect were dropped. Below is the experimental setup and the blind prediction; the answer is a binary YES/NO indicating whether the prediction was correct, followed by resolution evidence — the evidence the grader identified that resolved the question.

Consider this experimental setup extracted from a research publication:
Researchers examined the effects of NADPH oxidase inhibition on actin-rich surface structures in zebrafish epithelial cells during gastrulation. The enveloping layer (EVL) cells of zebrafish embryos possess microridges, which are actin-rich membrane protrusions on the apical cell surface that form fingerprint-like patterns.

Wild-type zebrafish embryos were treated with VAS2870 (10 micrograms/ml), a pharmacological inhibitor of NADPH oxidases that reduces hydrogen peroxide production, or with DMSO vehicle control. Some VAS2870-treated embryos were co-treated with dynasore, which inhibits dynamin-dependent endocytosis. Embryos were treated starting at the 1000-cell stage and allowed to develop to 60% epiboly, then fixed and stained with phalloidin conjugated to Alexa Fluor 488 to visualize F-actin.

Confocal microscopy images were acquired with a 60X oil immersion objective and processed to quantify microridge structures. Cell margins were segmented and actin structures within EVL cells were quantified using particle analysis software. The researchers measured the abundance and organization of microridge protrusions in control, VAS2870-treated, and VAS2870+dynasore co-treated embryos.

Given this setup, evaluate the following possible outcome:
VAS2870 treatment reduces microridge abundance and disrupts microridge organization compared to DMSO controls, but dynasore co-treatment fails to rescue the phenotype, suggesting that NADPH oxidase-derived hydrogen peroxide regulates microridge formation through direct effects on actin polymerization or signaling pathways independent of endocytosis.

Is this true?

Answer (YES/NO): NO